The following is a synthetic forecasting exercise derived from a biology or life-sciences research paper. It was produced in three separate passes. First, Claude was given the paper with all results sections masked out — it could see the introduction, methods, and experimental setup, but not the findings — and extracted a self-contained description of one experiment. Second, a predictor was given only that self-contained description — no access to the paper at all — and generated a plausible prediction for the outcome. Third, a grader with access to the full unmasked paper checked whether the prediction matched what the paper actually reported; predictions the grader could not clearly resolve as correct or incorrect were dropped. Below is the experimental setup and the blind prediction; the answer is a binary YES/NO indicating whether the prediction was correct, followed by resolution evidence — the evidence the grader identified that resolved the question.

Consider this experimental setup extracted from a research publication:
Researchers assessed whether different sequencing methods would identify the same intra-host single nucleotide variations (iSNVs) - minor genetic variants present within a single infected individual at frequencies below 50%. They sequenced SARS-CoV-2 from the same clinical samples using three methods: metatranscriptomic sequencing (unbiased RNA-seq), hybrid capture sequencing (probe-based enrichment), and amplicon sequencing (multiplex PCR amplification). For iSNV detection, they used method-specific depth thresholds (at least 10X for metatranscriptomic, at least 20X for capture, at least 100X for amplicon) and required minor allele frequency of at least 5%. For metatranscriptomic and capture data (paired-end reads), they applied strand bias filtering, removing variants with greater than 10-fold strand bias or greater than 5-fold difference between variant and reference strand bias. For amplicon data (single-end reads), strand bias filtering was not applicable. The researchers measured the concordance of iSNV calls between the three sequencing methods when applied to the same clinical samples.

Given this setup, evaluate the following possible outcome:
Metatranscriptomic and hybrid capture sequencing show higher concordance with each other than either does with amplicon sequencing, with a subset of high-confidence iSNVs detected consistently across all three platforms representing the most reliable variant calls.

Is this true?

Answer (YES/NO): YES